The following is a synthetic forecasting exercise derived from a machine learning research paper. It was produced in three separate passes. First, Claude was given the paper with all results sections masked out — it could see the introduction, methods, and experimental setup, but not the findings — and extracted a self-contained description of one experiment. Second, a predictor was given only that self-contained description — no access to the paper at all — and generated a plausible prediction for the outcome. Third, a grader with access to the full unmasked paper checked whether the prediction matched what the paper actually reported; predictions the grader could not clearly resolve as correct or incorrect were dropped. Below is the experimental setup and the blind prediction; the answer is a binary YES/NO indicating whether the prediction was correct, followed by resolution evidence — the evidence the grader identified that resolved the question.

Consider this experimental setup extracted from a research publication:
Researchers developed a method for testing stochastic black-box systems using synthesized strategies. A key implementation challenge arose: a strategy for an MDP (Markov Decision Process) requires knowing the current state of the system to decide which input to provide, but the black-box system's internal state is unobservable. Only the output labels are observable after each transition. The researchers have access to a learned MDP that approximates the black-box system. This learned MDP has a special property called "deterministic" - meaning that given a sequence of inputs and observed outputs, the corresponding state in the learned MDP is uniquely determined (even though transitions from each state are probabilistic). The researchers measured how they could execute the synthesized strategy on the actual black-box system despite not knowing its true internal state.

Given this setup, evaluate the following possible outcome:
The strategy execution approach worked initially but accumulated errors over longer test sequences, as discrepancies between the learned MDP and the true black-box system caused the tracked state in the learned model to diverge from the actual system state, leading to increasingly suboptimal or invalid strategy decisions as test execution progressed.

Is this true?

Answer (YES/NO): NO